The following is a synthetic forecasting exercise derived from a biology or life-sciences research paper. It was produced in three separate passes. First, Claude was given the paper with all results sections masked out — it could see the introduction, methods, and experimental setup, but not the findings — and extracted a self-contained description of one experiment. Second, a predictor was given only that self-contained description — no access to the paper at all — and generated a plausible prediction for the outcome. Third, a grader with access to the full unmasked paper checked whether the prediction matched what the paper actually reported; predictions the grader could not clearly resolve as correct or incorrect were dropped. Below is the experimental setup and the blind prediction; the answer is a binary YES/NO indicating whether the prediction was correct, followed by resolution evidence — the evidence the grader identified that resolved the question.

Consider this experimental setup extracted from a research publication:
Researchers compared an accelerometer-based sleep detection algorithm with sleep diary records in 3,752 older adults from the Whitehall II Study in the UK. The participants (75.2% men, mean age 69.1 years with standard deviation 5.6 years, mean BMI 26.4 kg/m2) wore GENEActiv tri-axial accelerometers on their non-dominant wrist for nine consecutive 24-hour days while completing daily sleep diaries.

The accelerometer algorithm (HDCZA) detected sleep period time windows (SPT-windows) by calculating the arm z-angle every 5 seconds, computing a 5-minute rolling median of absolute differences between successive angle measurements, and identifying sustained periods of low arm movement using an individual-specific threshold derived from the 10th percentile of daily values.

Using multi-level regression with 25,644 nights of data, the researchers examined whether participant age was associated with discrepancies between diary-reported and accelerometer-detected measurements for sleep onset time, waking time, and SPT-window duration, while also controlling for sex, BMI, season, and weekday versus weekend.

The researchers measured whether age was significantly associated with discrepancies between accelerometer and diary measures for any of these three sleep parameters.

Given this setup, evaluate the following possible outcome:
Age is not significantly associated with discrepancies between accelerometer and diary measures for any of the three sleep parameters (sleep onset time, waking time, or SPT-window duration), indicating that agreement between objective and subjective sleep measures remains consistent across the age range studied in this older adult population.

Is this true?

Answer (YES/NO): NO